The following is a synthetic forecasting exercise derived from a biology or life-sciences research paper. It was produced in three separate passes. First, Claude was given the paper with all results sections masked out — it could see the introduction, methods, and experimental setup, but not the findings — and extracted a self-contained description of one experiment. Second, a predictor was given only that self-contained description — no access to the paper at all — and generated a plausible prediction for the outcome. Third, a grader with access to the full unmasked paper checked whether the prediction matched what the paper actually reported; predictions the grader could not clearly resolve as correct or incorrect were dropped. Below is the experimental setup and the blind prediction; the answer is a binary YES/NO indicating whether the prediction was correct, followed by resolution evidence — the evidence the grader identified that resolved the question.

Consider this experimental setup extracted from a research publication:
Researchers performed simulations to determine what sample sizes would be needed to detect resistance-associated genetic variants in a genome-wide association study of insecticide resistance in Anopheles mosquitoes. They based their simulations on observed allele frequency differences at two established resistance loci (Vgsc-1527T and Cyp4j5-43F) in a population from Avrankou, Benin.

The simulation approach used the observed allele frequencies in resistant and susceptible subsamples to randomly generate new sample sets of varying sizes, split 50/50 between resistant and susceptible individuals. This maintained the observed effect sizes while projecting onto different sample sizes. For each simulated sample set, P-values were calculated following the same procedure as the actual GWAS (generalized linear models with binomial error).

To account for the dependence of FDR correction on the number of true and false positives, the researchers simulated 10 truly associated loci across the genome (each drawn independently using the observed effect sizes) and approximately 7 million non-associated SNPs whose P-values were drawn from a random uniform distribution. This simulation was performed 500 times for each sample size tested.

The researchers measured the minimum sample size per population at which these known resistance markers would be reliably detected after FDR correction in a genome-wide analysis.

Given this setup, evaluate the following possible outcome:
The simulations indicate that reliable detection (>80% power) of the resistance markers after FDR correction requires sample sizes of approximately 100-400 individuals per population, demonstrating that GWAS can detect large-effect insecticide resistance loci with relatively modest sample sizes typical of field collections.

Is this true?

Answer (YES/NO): NO